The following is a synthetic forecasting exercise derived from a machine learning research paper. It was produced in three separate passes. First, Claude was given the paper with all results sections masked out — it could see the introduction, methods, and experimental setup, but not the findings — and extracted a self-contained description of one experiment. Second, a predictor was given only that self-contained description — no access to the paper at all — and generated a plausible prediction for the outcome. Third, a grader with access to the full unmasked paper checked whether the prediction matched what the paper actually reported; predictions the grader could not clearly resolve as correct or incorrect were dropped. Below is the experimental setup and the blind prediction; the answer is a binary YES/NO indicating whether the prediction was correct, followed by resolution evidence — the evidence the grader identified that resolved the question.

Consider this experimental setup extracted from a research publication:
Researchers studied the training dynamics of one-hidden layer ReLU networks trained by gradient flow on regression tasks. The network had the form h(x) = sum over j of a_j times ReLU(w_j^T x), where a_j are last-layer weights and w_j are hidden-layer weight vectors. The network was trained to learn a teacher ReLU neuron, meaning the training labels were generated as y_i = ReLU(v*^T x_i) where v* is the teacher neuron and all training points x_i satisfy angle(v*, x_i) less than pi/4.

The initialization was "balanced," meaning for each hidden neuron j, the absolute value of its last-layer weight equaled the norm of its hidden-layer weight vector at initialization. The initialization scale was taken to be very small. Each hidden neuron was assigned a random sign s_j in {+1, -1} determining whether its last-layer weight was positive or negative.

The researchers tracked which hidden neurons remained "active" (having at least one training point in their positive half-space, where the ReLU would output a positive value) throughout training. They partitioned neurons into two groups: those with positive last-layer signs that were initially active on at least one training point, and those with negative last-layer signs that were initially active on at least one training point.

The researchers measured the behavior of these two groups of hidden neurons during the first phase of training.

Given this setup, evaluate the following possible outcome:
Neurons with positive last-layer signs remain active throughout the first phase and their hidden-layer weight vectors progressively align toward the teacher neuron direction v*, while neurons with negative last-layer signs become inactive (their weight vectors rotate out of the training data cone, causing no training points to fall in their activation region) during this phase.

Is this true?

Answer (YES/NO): NO